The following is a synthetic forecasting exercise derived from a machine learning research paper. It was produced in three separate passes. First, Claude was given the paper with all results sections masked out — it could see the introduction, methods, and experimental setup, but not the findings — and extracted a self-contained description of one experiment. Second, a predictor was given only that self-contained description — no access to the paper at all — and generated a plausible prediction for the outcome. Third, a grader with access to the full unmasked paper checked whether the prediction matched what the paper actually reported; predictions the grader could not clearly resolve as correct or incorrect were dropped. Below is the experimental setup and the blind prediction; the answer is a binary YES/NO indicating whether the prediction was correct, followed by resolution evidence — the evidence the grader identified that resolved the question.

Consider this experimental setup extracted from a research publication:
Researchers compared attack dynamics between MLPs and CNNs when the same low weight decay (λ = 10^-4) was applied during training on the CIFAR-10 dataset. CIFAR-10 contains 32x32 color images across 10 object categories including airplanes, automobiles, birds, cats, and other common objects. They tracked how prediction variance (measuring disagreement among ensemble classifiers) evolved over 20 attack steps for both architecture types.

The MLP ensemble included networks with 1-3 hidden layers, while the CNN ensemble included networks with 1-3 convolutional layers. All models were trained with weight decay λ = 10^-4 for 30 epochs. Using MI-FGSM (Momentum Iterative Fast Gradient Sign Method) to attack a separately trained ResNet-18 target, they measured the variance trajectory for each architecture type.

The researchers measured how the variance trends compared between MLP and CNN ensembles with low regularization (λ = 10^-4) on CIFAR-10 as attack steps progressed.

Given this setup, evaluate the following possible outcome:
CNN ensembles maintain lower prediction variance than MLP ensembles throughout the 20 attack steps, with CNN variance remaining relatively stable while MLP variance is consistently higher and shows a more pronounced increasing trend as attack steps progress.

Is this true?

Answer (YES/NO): NO